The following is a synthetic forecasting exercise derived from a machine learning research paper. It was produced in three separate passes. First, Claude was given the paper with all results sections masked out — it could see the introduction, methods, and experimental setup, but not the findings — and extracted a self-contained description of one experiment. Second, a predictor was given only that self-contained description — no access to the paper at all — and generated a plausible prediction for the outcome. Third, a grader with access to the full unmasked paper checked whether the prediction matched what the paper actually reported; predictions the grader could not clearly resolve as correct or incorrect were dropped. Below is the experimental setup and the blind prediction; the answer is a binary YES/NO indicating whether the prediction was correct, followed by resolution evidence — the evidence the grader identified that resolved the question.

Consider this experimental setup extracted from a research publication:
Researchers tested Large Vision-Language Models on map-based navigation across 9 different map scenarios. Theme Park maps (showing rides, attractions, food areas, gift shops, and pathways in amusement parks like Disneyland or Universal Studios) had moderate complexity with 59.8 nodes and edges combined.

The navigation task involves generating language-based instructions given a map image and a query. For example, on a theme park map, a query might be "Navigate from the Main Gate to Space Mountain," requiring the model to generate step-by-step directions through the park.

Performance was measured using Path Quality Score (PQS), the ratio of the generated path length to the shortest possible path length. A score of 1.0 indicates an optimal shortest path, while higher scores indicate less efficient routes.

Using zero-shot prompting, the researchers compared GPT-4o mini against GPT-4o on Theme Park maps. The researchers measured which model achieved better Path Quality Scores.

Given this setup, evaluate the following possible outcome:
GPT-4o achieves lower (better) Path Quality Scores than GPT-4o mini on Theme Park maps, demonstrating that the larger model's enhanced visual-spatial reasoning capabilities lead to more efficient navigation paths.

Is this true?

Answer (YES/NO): NO